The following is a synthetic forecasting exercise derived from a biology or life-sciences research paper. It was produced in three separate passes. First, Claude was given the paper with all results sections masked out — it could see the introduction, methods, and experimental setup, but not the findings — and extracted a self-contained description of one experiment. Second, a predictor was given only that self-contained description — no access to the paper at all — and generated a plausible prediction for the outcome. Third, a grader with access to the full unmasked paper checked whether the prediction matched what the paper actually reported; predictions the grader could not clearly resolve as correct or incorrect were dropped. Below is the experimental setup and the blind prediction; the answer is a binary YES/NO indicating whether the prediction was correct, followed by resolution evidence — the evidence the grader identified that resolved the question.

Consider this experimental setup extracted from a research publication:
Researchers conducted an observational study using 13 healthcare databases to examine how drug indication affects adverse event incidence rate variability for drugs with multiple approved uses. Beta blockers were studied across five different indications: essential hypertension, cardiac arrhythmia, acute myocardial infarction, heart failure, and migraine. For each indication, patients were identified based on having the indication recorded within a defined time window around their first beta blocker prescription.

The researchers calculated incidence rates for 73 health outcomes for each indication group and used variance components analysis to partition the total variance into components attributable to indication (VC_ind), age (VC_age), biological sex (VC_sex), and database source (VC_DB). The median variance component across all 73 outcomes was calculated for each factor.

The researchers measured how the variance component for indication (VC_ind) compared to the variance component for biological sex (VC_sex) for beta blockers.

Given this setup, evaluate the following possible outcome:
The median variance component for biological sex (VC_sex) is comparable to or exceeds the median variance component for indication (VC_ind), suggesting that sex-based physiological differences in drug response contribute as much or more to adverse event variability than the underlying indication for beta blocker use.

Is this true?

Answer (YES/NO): NO